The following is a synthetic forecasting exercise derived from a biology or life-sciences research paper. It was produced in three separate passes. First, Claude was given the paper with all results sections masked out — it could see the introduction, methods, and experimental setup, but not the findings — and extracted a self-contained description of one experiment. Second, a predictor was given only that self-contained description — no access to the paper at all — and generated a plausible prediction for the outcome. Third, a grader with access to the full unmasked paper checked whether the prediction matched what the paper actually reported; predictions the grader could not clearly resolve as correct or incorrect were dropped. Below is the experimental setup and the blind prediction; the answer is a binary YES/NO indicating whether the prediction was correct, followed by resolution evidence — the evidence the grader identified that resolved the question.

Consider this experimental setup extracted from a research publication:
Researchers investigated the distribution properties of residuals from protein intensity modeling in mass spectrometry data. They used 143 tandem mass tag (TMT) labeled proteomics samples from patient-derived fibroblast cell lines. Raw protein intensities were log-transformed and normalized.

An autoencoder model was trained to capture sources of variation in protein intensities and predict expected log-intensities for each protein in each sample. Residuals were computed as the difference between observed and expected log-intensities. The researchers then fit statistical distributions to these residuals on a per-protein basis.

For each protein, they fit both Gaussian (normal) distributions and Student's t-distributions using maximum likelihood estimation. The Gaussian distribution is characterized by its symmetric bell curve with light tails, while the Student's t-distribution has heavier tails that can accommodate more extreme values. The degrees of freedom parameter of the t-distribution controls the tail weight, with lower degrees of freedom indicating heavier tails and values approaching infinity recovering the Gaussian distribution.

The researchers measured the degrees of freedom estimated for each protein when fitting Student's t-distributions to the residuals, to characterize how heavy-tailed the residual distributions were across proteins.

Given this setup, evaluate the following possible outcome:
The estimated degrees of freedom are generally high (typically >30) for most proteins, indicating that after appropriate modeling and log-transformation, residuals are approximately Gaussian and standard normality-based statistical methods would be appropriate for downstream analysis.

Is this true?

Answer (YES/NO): NO